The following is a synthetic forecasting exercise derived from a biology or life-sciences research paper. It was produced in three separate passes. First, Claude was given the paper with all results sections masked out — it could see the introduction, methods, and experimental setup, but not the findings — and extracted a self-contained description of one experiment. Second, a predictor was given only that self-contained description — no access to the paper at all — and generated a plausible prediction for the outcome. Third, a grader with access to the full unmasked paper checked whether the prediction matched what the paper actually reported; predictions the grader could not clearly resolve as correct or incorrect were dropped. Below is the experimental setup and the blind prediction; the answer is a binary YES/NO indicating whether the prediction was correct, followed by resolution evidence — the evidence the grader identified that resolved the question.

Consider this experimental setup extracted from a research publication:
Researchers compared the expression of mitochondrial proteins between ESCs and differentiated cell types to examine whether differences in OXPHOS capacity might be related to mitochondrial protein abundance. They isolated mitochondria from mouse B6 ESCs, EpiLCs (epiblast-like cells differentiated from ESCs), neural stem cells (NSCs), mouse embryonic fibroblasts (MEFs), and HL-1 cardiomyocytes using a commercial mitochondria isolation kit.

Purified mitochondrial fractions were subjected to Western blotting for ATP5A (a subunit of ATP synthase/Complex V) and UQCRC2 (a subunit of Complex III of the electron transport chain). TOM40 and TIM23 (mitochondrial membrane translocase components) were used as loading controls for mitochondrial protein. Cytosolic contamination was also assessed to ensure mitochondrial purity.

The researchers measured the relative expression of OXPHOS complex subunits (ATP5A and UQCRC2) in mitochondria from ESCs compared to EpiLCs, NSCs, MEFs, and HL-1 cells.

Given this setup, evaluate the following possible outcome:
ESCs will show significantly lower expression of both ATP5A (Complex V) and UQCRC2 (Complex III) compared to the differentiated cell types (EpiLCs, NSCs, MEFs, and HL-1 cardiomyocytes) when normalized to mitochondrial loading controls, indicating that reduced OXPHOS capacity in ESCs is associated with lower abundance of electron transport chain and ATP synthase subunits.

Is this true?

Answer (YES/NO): NO